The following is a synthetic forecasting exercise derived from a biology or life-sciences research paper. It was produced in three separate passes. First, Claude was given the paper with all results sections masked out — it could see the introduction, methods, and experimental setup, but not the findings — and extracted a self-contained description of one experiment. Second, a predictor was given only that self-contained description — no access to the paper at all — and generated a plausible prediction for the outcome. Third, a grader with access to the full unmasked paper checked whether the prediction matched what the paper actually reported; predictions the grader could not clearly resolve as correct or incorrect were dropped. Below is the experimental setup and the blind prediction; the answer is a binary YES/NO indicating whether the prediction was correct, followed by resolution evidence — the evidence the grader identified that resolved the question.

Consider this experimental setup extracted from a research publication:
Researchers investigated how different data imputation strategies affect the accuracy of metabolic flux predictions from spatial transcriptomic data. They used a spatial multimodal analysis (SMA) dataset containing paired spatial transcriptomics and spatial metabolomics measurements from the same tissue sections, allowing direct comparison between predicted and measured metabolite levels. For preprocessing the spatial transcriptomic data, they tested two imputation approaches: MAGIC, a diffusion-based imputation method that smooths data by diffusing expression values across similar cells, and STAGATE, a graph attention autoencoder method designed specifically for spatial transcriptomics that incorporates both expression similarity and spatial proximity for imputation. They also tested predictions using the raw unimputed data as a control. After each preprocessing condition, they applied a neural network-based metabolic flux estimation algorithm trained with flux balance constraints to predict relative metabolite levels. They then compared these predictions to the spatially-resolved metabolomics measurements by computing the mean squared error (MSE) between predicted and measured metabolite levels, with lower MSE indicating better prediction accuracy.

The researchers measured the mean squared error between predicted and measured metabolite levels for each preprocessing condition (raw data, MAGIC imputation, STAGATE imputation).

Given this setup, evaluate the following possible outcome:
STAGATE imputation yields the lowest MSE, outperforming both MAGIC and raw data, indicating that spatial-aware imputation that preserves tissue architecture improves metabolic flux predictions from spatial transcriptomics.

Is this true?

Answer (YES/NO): NO